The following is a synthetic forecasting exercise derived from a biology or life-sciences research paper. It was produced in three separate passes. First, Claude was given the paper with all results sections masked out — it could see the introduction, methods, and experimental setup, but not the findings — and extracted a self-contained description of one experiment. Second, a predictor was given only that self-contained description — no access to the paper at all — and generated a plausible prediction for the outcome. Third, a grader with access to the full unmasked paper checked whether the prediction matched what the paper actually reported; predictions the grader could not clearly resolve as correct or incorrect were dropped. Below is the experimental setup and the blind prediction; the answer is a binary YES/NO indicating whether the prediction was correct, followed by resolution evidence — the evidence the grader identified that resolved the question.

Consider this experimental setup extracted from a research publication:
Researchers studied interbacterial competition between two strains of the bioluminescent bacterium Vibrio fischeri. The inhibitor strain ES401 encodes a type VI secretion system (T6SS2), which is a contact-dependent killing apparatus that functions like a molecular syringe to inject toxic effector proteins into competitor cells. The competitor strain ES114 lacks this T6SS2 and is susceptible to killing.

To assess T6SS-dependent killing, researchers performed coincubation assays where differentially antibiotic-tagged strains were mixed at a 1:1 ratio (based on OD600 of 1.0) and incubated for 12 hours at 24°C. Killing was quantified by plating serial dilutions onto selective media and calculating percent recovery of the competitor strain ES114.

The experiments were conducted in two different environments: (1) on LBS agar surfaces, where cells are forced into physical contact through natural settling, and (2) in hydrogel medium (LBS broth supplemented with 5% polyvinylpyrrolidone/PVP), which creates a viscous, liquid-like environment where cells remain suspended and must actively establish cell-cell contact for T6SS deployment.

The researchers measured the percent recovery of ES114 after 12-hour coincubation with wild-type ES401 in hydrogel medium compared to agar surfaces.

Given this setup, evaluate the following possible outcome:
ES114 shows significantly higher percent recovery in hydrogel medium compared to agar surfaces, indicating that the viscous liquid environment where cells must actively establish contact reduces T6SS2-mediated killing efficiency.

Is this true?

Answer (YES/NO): NO